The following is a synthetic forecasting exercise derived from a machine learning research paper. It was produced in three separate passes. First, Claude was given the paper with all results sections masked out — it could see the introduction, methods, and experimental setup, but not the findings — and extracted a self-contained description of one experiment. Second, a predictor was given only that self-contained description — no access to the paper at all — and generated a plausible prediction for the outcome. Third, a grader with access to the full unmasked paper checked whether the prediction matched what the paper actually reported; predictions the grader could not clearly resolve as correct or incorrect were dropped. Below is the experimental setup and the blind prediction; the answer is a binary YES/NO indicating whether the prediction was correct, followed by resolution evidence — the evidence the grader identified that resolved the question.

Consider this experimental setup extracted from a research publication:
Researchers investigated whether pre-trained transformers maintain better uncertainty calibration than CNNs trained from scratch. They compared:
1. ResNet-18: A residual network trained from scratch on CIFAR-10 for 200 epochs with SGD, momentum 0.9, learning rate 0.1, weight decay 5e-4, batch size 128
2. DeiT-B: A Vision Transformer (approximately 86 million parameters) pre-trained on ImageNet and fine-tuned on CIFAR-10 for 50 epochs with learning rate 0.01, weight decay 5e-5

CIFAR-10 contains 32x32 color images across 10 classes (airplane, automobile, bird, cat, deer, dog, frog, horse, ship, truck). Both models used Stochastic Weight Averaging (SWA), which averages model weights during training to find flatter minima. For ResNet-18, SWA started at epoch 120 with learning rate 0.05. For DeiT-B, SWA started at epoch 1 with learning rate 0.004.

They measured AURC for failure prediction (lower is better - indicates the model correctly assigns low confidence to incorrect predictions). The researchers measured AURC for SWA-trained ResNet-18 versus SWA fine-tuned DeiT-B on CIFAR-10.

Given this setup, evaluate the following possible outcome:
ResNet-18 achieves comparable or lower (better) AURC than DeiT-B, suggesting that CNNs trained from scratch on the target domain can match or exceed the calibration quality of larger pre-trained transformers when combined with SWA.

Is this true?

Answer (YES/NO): NO